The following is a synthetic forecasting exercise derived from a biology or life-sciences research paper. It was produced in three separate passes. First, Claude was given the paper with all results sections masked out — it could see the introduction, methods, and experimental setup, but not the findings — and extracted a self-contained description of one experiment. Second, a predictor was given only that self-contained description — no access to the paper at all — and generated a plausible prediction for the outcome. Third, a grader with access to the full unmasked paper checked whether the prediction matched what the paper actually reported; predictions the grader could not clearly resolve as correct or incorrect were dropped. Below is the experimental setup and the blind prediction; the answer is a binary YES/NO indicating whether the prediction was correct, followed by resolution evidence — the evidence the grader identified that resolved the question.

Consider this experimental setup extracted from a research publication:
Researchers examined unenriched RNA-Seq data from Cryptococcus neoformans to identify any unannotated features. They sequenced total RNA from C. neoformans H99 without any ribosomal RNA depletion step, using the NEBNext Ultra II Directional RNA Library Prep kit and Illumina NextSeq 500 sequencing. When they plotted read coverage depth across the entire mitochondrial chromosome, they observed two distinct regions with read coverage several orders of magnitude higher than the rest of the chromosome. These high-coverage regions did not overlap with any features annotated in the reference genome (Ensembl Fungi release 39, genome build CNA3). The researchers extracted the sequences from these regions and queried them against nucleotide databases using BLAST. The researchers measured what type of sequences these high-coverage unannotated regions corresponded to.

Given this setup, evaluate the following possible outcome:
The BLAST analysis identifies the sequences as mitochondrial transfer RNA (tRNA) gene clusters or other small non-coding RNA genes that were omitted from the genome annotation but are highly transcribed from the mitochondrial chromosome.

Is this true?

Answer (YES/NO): NO